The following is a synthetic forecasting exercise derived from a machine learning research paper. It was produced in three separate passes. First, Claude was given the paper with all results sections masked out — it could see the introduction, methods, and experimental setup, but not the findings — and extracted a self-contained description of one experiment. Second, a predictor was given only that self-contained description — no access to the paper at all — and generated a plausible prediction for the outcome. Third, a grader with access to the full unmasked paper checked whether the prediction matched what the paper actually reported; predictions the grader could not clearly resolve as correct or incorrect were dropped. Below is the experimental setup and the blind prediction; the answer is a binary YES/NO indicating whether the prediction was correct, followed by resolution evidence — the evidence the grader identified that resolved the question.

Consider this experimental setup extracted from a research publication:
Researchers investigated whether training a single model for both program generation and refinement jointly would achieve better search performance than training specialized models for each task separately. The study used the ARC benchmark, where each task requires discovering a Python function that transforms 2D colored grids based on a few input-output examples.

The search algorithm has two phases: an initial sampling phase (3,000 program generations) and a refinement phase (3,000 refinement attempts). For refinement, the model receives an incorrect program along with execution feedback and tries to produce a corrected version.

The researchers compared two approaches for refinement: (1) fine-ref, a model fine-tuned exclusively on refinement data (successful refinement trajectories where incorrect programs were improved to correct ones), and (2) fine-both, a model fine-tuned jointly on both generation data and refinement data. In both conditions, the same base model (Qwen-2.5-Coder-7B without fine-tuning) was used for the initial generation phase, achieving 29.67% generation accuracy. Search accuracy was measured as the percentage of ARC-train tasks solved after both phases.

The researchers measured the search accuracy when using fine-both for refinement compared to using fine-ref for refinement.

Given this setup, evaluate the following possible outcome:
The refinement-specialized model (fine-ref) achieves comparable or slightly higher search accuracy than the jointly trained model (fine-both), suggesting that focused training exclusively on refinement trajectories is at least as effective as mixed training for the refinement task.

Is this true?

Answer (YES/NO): NO